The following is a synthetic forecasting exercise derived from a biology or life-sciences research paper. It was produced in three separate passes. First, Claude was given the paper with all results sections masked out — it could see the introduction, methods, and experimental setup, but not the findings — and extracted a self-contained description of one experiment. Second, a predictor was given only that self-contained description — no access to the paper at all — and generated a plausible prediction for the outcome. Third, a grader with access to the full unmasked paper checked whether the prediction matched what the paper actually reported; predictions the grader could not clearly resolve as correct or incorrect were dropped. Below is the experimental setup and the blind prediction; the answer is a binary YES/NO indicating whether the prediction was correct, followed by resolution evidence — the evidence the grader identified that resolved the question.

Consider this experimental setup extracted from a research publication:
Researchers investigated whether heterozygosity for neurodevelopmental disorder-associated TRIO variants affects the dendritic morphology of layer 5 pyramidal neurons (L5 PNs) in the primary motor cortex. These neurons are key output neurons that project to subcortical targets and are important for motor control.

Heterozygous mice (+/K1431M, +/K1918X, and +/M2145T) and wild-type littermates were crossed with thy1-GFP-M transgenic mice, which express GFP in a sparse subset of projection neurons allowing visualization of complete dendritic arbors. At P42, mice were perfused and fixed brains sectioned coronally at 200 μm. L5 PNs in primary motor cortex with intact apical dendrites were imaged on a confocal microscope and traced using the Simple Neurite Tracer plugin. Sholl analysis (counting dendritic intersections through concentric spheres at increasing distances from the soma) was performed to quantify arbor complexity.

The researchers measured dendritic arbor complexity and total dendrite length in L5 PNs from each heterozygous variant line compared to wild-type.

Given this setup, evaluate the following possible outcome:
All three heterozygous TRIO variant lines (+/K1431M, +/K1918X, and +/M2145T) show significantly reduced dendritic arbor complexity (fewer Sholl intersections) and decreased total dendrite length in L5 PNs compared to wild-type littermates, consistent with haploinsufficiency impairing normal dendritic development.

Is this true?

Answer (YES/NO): NO